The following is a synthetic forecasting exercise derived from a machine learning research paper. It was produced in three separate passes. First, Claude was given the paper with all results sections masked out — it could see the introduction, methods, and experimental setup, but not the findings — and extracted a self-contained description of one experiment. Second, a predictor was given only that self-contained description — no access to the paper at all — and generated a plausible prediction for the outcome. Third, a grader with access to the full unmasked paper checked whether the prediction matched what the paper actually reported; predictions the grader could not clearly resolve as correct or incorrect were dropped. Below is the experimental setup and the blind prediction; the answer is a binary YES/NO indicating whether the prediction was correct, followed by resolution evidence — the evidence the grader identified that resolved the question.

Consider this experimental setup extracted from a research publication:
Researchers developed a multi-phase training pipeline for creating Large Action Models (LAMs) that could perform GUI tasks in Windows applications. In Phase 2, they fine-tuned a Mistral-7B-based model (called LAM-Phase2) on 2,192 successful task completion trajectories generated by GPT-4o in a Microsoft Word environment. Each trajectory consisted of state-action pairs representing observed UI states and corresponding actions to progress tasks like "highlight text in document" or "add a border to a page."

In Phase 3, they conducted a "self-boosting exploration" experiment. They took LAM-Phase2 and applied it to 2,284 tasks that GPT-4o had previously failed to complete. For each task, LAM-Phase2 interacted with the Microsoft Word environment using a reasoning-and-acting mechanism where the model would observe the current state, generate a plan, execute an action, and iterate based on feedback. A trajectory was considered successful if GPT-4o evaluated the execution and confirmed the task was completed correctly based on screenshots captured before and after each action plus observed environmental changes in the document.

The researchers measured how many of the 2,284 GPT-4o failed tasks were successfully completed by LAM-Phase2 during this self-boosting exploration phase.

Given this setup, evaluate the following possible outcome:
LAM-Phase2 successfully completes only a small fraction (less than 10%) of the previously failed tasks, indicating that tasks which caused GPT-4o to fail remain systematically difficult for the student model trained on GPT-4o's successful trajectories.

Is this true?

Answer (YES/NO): NO